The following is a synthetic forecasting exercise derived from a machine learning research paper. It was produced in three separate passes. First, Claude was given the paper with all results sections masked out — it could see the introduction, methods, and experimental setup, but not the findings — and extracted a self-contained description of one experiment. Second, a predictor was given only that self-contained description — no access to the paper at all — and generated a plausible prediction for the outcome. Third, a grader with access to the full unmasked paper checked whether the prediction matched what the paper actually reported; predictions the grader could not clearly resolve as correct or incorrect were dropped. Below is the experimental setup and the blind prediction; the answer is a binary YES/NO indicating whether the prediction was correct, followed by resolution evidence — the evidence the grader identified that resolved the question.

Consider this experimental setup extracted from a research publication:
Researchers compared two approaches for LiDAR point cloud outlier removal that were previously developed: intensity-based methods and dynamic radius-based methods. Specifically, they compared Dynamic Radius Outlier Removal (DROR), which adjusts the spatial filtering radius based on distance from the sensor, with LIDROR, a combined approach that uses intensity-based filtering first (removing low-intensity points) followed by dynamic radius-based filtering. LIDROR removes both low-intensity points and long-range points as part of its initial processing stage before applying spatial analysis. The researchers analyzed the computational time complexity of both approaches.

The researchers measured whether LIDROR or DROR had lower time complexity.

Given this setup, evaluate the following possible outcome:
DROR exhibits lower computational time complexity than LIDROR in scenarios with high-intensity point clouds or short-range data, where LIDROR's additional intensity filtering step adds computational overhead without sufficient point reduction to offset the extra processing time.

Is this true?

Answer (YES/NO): NO